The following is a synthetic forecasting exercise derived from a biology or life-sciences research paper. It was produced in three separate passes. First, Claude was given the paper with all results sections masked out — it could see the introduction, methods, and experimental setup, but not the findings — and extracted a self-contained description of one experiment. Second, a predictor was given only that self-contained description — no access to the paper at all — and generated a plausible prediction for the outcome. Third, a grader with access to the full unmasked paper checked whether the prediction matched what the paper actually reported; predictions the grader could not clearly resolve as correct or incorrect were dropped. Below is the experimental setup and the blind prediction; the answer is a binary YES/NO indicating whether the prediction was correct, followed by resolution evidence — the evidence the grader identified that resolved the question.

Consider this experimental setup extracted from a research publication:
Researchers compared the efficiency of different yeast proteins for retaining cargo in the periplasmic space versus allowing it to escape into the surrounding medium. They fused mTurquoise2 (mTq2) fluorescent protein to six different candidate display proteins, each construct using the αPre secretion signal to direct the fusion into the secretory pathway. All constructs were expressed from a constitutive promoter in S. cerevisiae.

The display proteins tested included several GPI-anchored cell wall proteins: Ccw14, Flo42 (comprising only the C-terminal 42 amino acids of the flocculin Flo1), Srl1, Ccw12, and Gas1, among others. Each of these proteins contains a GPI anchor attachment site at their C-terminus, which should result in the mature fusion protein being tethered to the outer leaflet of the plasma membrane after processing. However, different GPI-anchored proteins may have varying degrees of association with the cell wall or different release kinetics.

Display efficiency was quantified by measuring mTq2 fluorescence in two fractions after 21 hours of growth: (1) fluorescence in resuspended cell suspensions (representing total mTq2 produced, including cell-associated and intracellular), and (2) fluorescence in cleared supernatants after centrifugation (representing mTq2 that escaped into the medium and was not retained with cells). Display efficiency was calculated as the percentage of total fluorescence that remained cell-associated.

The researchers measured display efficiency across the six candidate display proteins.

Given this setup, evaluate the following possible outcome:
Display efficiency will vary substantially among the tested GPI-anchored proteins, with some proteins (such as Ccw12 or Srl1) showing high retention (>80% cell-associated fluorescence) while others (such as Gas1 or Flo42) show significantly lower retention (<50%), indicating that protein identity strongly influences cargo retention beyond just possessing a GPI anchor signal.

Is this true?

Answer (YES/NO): NO